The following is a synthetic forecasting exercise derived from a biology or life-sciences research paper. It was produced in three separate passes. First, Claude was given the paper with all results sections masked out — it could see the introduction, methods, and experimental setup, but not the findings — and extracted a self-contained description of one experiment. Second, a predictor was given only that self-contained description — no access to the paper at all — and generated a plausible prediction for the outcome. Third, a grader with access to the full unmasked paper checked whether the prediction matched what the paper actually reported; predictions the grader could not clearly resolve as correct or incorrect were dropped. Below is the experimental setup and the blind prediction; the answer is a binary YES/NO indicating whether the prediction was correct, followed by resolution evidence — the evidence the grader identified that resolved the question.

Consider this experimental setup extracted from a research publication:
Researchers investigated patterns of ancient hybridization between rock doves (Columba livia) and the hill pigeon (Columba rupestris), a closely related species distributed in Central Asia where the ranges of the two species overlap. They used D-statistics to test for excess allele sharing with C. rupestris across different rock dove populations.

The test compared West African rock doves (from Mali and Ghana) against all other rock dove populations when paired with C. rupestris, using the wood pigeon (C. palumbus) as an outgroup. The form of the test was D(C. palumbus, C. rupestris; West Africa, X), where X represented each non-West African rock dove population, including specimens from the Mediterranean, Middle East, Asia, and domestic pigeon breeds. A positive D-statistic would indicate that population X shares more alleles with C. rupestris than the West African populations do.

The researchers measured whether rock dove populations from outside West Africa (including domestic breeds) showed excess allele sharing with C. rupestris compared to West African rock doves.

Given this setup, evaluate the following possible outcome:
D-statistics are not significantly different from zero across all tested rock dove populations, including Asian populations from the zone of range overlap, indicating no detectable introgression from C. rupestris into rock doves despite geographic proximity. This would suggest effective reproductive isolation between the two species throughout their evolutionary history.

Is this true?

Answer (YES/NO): NO